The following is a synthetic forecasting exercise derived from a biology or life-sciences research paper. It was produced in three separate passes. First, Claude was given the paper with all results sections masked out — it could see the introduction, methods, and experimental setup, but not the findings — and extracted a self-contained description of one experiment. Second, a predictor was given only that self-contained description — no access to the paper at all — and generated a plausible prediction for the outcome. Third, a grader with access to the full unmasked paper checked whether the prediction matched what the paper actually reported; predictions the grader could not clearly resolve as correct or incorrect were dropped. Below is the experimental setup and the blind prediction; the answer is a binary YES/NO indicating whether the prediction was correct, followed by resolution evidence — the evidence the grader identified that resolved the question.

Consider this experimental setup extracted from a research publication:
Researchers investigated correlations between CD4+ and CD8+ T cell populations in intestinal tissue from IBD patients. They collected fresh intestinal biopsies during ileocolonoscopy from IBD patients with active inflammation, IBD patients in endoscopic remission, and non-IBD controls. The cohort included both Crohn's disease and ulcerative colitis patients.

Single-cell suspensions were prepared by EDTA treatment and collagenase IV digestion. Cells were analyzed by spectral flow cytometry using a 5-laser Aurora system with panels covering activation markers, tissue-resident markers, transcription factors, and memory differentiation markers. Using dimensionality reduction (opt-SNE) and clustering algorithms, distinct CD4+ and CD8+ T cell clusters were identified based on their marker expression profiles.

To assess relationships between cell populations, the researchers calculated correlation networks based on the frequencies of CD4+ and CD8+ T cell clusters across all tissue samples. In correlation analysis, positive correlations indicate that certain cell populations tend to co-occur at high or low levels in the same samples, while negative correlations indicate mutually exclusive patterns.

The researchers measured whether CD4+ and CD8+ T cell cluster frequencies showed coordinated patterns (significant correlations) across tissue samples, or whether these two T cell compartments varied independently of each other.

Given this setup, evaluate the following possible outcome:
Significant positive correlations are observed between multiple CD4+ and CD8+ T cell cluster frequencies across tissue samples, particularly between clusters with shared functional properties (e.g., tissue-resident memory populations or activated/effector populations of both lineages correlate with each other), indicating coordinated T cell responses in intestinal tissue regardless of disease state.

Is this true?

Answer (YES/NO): YES